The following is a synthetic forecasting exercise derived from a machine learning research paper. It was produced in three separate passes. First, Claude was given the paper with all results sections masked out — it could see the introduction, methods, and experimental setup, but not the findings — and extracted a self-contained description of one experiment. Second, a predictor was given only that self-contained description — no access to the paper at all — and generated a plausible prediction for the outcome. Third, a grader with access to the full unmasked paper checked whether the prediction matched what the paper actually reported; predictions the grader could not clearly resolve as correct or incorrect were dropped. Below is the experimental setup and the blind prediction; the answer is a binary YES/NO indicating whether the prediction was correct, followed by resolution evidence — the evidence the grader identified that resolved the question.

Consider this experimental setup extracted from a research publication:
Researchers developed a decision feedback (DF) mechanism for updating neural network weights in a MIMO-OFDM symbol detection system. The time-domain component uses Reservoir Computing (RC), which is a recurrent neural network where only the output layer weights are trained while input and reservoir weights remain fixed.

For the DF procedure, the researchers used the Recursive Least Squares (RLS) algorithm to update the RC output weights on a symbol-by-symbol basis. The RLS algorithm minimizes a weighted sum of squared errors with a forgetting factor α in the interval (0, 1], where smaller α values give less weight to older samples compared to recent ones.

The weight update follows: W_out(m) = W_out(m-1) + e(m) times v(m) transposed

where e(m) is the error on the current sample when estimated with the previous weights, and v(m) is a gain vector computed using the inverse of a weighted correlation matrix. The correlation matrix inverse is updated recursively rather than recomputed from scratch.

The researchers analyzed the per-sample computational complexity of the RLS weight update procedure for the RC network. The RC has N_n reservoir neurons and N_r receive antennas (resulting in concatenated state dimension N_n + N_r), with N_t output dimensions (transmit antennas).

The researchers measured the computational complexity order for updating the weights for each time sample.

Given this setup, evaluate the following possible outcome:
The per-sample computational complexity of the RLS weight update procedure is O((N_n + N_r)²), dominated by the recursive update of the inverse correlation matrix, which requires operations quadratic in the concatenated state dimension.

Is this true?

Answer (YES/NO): NO